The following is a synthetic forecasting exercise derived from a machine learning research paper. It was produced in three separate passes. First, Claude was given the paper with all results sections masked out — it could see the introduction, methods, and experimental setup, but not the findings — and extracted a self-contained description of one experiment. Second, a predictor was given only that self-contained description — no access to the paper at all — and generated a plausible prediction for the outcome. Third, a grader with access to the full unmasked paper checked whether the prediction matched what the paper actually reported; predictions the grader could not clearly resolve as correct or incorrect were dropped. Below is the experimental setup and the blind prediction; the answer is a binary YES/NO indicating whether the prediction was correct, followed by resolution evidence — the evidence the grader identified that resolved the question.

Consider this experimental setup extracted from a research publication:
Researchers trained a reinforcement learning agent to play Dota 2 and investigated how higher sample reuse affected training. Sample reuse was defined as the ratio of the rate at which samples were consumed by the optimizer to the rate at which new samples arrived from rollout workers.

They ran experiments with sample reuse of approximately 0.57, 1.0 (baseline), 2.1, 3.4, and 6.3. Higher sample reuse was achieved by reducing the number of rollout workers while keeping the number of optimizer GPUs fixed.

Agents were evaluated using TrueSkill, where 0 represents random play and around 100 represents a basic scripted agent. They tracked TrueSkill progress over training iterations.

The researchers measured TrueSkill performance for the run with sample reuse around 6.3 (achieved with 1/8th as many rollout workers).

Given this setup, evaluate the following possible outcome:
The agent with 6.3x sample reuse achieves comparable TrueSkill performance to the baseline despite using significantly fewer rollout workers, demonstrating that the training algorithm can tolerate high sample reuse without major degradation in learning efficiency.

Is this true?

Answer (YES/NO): NO